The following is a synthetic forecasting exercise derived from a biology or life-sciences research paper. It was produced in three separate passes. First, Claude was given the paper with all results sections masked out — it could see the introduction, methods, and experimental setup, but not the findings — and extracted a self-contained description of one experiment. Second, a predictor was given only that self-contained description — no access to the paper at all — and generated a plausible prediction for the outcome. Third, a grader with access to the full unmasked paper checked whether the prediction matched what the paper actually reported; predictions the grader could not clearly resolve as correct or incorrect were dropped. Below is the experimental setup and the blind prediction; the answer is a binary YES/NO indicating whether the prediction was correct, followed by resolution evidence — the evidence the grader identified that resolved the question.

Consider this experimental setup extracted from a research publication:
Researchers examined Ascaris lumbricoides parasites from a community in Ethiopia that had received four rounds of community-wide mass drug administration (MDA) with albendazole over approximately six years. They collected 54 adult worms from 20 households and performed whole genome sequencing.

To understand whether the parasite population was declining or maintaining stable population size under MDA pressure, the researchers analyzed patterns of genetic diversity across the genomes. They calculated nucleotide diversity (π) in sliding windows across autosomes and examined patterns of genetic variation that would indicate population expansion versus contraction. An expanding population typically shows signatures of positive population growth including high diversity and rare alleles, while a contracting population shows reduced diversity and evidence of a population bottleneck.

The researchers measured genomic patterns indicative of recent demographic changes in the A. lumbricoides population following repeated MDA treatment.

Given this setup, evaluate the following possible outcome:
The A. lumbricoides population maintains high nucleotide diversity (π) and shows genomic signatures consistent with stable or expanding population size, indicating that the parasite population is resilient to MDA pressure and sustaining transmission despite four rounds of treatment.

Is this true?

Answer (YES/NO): NO